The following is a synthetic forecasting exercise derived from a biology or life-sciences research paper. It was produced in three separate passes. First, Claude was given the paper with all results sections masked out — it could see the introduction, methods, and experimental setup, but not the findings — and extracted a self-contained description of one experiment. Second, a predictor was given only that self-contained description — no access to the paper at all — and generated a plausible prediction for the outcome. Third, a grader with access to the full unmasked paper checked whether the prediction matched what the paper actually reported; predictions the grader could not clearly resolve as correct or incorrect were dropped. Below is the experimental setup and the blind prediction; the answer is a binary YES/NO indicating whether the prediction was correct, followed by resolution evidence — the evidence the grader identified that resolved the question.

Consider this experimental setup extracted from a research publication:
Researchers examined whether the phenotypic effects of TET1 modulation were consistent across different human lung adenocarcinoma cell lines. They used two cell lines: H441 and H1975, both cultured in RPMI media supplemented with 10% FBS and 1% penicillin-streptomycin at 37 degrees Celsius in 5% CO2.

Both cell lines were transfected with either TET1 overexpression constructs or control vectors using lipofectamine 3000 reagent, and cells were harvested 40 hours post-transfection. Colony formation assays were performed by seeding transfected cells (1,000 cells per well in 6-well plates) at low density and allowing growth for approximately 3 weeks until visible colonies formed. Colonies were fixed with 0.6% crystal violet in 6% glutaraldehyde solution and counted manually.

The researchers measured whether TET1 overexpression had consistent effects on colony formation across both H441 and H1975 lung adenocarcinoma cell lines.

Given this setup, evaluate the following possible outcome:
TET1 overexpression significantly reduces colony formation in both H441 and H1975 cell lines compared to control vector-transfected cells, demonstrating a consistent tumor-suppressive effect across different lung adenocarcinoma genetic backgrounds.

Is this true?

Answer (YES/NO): YES